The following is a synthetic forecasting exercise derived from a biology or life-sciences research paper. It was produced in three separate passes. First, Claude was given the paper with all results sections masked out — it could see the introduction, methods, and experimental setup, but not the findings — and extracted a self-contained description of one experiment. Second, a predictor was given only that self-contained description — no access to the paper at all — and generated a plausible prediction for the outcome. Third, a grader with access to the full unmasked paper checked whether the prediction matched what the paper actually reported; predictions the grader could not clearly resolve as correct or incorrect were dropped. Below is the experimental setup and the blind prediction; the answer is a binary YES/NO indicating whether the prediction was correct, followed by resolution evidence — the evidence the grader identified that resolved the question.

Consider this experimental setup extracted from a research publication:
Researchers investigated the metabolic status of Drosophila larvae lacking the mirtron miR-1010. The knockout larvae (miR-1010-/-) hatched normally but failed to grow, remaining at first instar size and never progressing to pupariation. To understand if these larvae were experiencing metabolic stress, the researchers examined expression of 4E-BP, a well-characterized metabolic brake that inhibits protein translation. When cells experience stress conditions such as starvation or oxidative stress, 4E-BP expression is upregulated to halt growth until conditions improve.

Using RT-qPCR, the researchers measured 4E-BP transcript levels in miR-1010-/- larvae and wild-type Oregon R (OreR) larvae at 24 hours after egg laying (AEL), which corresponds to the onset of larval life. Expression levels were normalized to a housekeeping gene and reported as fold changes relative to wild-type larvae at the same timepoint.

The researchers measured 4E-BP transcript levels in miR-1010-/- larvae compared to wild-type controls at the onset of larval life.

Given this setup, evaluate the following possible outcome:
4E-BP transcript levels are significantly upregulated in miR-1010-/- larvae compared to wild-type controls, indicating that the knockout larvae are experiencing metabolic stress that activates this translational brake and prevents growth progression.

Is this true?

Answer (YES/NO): YES